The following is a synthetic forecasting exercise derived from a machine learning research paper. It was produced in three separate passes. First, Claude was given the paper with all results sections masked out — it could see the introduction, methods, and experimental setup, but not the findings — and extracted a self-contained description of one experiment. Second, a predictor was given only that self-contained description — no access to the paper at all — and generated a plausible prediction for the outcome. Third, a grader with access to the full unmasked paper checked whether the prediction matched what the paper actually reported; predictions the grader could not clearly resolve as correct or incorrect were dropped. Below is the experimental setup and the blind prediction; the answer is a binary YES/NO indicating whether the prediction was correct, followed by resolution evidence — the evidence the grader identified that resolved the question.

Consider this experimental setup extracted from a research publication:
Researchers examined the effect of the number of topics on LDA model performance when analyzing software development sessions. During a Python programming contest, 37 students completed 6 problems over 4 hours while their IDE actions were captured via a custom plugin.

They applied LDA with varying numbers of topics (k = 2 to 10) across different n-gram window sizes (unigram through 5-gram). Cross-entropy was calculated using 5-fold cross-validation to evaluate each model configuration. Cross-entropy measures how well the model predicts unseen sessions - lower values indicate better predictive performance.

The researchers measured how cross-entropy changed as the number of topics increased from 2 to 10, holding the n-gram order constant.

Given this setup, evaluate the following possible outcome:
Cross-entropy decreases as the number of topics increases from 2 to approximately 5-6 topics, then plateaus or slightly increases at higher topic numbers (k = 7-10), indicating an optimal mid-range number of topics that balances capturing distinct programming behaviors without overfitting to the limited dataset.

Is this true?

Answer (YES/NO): NO